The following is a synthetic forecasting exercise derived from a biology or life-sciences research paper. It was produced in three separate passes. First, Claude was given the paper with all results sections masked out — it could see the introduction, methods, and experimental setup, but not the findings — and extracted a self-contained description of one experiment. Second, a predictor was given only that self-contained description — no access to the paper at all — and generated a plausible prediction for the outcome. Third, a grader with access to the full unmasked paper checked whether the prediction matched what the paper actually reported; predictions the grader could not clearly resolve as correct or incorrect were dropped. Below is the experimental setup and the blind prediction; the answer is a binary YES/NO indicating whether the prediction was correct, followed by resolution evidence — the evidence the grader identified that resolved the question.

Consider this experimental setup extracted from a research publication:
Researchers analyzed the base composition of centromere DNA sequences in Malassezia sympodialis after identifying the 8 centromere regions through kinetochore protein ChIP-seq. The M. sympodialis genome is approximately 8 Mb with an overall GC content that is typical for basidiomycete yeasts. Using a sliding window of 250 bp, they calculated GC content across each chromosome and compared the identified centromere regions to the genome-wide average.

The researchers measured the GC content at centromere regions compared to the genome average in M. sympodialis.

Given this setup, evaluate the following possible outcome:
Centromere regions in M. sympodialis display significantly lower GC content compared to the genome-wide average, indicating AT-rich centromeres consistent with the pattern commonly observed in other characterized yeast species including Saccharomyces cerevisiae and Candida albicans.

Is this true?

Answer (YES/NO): YES